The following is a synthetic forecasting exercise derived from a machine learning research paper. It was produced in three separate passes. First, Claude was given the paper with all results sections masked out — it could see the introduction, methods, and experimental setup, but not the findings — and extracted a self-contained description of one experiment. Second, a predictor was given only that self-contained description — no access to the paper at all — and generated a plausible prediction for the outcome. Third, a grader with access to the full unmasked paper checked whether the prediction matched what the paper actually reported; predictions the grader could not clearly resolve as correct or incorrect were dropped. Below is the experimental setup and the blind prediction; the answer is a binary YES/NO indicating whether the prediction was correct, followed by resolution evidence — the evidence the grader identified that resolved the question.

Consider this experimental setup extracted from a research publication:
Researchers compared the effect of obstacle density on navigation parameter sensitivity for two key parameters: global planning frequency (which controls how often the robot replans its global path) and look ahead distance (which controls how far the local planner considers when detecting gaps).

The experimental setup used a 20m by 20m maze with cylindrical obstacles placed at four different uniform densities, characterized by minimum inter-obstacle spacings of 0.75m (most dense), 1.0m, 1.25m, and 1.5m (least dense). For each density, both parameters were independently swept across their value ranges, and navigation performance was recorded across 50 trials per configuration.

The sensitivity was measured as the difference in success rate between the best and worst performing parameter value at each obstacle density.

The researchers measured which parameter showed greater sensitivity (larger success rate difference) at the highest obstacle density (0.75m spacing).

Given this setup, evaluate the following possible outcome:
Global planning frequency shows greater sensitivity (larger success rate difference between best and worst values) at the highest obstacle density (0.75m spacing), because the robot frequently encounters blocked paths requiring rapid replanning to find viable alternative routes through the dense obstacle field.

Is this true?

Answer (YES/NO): YES